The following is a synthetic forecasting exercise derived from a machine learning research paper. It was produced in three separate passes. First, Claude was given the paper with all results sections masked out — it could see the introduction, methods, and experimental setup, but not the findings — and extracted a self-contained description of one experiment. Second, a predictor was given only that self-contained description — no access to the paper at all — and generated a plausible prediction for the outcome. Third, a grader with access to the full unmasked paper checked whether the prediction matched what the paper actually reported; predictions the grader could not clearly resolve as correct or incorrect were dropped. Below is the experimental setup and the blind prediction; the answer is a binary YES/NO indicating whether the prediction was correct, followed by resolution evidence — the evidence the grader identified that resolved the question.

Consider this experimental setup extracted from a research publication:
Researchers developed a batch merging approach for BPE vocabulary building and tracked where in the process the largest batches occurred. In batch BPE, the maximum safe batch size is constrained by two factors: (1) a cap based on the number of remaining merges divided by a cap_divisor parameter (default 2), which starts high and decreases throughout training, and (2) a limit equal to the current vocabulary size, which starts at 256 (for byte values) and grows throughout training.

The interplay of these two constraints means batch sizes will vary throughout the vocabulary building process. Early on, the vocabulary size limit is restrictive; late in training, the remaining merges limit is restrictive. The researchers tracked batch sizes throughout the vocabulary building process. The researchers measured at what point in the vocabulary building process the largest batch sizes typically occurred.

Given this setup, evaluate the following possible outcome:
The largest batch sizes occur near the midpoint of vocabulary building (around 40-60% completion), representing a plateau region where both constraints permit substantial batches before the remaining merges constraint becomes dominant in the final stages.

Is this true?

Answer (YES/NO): NO